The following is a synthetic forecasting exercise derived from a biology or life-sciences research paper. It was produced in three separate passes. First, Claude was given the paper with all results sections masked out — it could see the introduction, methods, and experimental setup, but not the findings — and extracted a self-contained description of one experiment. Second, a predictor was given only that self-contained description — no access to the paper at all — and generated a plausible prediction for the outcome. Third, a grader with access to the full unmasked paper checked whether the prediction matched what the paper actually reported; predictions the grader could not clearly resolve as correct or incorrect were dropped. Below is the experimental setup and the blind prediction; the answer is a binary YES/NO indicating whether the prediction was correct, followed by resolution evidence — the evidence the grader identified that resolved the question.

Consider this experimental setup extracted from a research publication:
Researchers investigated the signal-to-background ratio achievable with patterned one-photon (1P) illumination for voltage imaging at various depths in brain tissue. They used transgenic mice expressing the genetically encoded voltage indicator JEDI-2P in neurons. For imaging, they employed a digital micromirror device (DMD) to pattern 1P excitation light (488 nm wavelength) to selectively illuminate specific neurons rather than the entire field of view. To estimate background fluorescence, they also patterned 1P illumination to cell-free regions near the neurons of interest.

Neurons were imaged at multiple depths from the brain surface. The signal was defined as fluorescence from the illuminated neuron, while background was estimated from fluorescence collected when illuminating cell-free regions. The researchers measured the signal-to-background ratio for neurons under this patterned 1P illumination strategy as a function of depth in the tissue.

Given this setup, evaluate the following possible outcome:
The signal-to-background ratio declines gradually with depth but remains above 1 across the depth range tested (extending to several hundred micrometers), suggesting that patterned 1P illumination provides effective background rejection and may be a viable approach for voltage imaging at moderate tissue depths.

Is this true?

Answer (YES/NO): NO